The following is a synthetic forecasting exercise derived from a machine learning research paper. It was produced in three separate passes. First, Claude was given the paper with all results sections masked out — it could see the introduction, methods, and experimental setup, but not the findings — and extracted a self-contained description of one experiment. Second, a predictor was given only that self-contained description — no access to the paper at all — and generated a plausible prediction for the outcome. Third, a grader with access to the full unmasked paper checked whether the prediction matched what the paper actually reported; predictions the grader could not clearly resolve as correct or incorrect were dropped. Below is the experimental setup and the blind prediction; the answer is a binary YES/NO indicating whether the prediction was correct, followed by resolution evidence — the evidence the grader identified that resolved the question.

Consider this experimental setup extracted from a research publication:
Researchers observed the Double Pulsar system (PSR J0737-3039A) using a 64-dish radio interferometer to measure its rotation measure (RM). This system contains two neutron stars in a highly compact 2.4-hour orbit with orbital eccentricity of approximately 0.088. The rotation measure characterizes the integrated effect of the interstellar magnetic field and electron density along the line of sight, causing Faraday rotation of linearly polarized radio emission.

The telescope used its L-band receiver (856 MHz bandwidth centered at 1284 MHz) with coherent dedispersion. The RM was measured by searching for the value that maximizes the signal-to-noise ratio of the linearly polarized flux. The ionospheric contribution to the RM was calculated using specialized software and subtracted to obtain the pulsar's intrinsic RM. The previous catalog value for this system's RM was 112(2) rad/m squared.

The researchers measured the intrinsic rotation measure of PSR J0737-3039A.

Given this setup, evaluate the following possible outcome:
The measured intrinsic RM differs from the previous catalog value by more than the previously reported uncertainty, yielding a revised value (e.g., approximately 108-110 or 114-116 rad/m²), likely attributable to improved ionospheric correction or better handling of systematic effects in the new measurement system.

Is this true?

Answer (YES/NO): NO